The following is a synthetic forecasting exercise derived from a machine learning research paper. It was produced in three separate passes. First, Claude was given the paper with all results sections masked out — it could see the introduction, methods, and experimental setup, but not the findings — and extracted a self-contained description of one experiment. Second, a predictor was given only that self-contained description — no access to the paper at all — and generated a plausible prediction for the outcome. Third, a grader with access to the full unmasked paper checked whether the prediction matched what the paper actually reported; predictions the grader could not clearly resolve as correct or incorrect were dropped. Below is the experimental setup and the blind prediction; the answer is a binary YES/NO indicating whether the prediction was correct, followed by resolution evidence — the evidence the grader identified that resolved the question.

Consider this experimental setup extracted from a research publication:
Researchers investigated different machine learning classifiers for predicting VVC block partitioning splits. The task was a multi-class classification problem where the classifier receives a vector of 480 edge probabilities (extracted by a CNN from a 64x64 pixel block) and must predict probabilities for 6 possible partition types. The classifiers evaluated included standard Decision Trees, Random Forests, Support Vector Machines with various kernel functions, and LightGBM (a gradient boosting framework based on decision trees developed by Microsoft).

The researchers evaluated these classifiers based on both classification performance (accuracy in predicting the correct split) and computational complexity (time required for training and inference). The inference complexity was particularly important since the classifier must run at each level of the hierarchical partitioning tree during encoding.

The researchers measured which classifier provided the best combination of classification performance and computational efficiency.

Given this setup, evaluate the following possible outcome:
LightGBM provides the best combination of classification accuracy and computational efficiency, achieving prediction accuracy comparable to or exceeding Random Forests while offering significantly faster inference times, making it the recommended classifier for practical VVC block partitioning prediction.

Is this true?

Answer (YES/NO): NO